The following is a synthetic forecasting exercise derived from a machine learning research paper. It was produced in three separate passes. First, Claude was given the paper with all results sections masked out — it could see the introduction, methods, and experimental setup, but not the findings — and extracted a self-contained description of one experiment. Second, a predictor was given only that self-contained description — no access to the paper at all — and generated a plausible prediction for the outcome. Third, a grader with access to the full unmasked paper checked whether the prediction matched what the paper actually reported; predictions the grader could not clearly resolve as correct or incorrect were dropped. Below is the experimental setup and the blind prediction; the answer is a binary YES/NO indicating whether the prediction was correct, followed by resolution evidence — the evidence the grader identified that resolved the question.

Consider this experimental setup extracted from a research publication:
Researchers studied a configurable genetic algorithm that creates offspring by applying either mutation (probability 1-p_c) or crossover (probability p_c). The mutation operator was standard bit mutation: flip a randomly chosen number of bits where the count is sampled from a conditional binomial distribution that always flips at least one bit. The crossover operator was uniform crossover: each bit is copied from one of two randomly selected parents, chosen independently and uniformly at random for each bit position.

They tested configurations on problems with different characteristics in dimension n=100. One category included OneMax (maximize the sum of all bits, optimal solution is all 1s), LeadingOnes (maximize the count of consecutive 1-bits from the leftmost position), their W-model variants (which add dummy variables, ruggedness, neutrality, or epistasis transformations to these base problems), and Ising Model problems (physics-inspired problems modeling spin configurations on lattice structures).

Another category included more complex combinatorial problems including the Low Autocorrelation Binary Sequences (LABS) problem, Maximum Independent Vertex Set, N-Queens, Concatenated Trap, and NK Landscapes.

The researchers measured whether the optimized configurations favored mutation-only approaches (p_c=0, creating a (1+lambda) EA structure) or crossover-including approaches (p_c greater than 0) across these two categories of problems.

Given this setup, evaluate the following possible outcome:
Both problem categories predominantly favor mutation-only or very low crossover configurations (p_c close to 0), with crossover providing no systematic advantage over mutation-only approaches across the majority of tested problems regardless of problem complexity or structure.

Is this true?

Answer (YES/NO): NO